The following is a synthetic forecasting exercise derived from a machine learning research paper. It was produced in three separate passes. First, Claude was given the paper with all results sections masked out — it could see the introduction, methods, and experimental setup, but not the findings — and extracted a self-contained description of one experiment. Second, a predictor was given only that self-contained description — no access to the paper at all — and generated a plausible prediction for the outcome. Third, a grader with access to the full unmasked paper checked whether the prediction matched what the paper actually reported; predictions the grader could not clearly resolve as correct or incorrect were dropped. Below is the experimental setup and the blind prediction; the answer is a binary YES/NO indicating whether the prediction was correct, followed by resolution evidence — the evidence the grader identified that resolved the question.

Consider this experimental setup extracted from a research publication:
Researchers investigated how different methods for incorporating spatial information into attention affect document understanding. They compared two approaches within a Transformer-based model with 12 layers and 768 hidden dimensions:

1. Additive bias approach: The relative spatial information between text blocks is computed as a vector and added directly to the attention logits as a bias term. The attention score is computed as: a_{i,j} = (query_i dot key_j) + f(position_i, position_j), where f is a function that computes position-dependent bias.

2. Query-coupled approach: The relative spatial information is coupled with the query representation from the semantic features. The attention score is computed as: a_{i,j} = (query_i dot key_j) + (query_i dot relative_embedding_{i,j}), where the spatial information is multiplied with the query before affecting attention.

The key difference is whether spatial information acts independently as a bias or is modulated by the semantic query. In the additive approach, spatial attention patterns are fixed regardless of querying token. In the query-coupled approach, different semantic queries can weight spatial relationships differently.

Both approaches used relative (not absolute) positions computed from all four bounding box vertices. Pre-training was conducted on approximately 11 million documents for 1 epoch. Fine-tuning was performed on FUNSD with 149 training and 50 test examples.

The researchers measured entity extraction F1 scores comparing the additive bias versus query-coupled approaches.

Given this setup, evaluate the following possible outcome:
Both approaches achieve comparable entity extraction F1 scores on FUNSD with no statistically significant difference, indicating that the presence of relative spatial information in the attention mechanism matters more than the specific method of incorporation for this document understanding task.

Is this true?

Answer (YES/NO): NO